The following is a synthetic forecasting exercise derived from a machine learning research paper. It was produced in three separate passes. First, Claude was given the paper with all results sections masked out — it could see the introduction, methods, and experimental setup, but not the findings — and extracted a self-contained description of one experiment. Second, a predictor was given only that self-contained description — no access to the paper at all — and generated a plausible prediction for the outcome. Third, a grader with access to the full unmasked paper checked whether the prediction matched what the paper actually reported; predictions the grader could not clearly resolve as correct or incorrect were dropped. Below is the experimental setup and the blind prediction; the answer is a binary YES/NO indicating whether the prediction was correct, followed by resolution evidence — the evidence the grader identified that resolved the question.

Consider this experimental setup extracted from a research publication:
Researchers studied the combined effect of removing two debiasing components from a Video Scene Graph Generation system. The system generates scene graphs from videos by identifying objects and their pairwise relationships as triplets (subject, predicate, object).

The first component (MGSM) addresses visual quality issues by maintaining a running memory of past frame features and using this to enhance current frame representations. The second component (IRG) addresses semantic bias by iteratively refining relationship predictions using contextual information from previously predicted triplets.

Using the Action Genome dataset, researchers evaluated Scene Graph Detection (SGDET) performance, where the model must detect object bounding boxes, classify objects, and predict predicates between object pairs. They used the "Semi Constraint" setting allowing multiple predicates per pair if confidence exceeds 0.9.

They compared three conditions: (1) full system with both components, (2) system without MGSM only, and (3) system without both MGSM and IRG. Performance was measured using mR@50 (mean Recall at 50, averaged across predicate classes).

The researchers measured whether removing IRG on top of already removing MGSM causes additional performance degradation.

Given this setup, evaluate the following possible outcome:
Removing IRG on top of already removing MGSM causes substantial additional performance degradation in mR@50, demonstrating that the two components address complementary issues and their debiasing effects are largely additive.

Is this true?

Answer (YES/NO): YES